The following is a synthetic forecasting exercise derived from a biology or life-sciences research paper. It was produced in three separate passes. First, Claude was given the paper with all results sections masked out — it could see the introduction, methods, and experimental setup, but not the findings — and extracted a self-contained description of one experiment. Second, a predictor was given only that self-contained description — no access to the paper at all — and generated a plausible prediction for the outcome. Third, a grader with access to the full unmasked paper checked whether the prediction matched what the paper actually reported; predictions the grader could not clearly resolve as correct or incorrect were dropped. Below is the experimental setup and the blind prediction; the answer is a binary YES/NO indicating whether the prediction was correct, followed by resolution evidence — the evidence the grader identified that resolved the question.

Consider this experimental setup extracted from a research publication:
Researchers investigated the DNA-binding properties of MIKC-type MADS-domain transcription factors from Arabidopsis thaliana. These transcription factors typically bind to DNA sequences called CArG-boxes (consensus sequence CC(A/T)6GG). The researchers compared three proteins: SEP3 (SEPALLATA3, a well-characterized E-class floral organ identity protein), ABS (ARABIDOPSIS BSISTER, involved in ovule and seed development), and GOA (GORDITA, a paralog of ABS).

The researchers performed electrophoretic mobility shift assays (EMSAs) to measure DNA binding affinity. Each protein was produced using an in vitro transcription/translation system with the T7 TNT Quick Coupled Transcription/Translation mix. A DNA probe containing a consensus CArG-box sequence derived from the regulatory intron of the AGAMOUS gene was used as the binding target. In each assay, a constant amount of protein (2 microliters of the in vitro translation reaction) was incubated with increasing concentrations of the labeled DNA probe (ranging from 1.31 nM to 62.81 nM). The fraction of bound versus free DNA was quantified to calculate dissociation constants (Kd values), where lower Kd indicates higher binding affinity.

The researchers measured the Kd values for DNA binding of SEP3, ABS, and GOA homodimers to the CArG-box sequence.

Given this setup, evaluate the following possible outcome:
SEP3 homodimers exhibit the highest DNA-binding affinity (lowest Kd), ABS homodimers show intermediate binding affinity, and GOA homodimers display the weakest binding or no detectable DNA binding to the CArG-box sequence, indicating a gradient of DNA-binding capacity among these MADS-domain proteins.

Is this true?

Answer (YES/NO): NO